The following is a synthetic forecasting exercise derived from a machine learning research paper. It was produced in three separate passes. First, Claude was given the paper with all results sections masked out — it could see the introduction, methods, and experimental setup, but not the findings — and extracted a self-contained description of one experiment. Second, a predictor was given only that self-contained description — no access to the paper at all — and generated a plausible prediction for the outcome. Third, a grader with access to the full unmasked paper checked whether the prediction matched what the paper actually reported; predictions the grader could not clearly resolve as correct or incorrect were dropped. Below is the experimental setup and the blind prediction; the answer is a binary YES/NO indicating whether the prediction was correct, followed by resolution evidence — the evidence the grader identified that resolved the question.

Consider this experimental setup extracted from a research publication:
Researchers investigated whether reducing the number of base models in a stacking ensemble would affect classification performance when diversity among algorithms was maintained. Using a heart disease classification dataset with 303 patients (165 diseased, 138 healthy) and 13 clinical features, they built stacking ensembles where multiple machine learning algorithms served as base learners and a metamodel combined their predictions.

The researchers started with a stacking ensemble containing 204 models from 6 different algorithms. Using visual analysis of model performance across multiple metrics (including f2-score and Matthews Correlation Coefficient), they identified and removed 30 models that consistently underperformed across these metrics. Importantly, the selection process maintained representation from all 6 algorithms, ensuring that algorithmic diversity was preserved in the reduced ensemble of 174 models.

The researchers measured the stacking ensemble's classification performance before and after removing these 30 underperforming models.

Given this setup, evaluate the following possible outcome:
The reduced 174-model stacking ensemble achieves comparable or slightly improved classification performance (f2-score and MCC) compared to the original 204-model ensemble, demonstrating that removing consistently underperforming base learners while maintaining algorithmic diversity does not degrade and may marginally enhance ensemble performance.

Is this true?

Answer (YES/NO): YES